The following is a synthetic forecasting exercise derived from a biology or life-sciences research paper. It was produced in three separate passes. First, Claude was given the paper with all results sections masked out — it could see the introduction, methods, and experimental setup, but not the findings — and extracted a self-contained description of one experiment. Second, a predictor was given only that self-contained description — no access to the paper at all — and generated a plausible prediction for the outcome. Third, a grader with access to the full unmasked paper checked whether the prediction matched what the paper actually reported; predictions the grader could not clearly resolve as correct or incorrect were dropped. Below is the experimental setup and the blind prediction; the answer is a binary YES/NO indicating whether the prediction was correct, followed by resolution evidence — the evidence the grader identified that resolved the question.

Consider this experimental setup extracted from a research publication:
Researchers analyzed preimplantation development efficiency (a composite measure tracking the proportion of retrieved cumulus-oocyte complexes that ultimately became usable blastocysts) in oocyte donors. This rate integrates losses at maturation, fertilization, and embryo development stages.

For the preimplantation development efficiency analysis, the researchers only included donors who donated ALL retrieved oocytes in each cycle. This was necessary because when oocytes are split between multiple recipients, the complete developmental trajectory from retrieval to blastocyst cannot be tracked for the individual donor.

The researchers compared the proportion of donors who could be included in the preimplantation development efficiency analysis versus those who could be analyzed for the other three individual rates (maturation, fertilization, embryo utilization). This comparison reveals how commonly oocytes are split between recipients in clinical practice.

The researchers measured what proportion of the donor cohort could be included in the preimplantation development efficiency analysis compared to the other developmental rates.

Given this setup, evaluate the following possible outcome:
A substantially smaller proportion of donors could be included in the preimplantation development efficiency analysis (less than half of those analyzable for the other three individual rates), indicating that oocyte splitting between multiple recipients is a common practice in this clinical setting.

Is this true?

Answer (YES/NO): NO